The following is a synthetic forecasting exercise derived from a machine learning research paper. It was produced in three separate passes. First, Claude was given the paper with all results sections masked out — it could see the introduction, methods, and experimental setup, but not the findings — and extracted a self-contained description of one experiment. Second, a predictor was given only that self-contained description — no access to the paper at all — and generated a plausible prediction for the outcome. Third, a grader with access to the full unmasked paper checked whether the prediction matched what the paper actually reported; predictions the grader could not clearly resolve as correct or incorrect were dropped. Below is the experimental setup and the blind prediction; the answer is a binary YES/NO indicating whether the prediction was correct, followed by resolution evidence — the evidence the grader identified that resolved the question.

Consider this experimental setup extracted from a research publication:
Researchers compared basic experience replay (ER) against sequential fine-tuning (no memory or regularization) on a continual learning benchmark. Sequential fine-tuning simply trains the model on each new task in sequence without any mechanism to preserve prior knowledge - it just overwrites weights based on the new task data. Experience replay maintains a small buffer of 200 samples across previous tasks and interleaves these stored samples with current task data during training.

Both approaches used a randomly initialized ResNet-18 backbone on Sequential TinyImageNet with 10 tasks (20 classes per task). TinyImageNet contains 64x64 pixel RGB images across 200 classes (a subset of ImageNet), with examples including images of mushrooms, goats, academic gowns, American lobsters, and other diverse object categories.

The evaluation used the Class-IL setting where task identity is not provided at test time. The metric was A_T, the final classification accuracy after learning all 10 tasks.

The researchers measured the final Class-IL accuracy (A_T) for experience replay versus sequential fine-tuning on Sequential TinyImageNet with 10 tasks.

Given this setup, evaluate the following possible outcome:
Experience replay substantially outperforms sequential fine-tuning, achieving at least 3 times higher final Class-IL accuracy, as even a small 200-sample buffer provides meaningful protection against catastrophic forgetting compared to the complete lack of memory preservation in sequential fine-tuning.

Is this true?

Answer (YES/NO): NO